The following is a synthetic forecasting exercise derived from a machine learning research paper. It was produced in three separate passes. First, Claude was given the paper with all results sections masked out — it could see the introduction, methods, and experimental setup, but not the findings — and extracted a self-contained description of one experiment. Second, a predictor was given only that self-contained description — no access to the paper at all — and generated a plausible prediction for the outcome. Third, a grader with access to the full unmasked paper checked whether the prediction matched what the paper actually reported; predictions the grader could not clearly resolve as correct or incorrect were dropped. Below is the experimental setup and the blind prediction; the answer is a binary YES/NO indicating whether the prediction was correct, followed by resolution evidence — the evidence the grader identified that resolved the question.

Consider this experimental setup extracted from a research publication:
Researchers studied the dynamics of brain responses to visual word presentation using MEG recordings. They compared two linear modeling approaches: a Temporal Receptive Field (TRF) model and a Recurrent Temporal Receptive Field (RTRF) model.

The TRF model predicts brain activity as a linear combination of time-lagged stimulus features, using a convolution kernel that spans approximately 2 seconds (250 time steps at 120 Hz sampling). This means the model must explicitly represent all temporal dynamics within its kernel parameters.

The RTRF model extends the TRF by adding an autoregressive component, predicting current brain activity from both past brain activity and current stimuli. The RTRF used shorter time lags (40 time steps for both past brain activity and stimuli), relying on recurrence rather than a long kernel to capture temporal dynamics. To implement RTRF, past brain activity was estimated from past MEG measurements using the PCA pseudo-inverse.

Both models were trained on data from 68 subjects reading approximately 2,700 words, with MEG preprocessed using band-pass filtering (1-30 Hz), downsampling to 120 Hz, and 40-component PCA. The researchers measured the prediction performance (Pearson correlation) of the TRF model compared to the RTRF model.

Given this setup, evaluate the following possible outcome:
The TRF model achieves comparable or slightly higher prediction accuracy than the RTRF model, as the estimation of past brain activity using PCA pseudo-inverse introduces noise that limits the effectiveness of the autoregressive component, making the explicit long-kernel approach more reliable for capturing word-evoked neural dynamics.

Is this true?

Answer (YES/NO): NO